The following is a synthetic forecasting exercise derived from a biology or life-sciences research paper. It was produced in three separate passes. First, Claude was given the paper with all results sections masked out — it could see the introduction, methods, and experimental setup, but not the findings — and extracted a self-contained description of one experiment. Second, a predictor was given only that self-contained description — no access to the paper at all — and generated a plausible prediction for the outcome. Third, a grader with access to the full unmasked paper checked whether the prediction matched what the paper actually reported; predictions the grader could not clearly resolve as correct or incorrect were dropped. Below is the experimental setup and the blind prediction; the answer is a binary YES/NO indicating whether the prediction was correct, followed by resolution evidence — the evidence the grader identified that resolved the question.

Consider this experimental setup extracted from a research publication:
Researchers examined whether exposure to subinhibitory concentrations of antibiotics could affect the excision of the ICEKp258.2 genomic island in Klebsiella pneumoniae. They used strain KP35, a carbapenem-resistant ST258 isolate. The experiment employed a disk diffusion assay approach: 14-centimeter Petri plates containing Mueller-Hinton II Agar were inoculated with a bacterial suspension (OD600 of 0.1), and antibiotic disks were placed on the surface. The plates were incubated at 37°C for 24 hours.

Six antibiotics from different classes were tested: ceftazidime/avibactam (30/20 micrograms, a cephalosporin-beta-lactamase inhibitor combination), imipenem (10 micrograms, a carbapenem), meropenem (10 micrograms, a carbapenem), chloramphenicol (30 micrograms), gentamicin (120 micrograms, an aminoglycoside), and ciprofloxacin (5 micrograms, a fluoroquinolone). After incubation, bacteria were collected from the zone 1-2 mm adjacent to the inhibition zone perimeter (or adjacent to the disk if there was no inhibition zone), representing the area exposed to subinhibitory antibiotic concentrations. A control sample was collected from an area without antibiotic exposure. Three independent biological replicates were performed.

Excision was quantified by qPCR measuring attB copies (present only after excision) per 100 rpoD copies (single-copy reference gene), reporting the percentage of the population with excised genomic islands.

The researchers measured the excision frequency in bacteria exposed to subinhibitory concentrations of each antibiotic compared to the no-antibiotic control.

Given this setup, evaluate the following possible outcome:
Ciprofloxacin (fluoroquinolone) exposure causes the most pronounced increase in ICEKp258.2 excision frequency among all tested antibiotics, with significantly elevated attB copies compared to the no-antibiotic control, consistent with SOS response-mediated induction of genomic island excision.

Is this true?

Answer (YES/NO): NO